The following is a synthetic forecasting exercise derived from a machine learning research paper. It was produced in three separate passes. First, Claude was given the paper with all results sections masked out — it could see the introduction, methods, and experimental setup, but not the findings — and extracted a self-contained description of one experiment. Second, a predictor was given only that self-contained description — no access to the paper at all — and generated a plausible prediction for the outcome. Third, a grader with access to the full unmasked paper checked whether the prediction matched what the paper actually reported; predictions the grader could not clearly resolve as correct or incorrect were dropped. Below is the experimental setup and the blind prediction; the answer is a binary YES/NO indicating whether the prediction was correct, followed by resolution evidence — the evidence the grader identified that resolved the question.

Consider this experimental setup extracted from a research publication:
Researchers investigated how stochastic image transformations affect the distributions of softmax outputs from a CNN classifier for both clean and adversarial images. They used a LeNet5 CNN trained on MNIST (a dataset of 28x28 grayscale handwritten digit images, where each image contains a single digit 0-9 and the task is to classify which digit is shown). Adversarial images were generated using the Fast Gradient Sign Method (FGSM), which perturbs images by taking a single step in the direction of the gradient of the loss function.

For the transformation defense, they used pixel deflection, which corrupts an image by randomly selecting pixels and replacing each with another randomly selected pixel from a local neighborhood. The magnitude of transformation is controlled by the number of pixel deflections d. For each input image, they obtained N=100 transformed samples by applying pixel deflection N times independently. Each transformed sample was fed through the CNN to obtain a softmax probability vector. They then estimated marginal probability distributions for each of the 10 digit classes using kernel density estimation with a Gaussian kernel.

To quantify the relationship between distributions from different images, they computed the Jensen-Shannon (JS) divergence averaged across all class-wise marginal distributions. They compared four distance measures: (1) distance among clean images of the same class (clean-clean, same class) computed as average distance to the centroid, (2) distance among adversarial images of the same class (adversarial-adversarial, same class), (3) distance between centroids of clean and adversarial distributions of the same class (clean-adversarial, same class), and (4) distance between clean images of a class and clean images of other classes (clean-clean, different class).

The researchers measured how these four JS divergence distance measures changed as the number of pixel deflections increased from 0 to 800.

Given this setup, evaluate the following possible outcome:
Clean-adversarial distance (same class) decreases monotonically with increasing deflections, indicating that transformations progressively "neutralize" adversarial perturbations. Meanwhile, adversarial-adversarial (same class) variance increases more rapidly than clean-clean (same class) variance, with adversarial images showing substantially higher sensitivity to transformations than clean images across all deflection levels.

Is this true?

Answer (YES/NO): NO